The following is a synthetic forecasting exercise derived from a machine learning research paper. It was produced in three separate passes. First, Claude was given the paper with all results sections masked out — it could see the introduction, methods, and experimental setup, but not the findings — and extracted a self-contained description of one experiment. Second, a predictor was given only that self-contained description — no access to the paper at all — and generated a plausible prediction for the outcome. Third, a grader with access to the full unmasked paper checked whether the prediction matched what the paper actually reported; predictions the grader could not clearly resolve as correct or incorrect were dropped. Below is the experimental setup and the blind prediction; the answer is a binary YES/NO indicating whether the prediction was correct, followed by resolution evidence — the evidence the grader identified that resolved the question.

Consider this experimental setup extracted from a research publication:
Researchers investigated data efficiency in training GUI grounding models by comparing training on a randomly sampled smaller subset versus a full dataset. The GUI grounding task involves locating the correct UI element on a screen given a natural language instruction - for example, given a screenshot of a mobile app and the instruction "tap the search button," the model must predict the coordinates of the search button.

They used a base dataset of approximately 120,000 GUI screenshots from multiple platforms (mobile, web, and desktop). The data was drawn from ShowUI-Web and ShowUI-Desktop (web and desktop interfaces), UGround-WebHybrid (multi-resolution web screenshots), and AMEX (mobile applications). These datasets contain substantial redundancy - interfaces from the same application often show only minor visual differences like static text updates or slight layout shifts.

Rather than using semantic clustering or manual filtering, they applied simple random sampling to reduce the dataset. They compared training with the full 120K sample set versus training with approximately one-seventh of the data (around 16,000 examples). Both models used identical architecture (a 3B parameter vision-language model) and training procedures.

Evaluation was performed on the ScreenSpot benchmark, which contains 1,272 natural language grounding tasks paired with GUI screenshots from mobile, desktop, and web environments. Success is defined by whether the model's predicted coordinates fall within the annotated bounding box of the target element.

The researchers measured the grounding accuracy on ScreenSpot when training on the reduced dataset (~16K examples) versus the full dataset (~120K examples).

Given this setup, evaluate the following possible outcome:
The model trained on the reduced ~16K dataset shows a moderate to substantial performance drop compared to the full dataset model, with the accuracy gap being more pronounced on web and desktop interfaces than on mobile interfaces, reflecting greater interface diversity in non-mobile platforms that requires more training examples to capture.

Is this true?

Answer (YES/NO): NO